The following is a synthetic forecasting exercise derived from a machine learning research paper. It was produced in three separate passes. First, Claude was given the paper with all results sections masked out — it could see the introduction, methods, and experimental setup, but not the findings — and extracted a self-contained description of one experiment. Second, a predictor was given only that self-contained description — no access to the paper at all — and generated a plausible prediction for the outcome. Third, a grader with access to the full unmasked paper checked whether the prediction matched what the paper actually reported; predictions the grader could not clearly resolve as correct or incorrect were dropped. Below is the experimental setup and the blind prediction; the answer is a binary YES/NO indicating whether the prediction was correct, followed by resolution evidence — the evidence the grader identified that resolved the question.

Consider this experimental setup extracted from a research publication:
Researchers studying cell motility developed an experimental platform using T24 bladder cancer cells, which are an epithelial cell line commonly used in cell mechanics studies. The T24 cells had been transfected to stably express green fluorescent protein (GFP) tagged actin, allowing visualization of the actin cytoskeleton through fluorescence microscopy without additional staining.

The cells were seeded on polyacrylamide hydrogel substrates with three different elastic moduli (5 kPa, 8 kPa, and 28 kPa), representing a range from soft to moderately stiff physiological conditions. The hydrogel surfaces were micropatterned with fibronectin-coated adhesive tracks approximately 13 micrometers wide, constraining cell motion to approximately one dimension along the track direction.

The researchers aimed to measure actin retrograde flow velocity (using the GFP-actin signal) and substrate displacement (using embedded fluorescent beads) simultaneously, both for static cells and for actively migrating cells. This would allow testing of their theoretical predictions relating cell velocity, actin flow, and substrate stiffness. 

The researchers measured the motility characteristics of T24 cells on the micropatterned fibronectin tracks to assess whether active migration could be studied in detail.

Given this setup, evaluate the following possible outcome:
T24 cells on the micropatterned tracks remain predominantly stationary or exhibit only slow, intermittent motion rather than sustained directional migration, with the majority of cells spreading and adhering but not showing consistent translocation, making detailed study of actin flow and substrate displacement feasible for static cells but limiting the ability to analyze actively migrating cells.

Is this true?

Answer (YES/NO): YES